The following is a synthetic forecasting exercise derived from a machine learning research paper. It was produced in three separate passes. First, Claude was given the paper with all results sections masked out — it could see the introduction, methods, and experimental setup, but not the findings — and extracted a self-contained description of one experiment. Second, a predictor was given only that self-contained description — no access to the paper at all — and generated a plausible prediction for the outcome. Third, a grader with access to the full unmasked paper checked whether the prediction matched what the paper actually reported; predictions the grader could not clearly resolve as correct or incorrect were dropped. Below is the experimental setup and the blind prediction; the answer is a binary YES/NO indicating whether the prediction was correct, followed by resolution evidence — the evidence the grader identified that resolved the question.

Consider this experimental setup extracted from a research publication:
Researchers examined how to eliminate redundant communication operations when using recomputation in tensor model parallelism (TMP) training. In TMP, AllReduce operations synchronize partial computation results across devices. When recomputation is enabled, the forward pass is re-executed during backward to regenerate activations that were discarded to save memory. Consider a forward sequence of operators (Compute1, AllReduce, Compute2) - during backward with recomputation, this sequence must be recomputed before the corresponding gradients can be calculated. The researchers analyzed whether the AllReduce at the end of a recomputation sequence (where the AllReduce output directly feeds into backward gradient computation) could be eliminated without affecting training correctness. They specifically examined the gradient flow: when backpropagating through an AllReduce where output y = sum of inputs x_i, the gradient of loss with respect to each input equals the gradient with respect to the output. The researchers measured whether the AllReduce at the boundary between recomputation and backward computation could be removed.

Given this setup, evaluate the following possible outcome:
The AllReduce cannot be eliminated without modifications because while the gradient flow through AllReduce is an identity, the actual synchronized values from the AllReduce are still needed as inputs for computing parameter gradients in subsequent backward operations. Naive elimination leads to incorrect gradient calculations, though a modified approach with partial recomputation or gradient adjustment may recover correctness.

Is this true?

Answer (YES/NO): NO